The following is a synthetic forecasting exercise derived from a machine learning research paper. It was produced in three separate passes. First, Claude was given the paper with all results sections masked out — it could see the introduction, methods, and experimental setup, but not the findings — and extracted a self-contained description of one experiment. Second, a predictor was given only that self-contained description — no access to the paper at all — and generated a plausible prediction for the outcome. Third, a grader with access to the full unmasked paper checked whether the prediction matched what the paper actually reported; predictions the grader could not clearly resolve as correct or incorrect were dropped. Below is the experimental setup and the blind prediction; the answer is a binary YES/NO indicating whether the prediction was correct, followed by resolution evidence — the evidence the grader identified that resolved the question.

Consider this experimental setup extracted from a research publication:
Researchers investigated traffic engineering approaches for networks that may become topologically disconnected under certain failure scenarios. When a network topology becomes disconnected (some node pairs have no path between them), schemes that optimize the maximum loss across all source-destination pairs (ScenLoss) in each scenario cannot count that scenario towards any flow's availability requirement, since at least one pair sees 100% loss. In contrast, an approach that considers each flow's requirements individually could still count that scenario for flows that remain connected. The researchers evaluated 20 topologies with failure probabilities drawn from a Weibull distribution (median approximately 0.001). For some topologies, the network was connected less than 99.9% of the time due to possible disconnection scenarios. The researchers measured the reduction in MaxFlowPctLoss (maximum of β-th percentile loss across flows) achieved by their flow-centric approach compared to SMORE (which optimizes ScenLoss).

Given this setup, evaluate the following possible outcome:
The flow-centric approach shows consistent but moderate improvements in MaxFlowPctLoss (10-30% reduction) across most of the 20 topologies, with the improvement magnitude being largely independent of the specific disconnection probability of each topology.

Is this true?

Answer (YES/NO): NO